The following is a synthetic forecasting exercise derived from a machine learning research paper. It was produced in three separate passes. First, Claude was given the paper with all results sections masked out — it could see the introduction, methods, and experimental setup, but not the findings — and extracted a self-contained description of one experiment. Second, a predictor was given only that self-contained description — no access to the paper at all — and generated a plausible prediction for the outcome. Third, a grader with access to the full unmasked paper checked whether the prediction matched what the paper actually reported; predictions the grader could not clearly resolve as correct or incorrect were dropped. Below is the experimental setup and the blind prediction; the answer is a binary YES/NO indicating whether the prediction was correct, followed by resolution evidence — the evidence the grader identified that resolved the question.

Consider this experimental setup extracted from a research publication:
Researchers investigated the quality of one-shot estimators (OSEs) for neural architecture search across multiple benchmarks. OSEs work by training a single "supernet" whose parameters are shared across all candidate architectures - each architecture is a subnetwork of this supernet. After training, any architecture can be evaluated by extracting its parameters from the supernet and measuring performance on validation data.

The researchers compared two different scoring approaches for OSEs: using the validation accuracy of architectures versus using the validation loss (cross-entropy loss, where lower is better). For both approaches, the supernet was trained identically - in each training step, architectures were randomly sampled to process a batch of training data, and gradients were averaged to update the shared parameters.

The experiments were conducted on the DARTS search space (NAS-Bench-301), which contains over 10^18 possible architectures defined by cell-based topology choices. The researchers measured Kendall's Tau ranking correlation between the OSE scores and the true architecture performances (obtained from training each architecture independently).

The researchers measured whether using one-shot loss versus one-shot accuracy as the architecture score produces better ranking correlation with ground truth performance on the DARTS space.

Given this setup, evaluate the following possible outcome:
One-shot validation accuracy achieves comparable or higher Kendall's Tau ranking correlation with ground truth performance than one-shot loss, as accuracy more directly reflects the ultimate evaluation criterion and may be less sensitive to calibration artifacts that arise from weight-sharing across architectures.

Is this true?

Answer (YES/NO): NO